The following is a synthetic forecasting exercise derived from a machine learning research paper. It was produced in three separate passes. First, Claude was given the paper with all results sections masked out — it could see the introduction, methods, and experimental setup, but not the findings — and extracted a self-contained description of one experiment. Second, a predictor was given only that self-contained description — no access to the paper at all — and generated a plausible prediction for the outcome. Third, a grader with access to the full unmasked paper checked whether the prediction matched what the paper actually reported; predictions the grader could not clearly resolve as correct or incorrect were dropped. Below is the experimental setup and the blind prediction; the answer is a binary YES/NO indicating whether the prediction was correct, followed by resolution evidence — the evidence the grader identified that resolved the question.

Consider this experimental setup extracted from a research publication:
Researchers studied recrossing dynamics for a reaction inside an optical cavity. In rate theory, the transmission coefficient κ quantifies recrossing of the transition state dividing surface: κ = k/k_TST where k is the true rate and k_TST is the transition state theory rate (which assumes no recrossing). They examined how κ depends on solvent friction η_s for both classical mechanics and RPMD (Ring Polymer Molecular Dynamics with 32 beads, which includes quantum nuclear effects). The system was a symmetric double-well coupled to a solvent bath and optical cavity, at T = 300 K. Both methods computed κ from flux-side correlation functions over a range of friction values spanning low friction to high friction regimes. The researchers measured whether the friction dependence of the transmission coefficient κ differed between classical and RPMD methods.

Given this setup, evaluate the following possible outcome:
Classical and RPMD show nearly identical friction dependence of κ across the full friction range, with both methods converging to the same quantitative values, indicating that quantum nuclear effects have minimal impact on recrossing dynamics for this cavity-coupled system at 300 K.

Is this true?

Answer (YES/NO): YES